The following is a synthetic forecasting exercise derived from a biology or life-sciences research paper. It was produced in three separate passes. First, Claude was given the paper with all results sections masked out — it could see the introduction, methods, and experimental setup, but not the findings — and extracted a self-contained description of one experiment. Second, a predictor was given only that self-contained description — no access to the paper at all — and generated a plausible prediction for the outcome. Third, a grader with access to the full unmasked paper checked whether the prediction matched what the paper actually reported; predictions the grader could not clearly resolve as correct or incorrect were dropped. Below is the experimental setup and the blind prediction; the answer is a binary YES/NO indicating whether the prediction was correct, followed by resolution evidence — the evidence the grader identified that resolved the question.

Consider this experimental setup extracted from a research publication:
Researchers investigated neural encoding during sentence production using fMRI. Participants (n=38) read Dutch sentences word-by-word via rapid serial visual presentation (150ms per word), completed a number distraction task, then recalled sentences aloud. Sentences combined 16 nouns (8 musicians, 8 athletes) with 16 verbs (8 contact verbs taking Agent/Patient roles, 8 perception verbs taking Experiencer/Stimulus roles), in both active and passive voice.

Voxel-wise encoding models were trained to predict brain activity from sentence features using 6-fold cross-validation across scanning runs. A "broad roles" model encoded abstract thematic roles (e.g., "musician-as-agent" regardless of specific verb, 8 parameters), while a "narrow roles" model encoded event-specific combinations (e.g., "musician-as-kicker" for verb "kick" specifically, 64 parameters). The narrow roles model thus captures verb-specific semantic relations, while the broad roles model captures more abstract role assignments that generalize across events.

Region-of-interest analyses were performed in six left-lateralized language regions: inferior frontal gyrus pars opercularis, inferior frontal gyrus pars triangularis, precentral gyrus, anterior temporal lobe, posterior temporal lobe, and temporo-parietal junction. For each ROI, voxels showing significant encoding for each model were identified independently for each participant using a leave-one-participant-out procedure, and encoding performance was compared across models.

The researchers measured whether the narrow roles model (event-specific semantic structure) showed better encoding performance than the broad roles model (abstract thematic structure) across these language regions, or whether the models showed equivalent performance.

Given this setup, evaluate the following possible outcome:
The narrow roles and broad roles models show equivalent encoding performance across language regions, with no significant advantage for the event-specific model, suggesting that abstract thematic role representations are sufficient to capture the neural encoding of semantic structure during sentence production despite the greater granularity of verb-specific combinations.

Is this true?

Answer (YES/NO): NO